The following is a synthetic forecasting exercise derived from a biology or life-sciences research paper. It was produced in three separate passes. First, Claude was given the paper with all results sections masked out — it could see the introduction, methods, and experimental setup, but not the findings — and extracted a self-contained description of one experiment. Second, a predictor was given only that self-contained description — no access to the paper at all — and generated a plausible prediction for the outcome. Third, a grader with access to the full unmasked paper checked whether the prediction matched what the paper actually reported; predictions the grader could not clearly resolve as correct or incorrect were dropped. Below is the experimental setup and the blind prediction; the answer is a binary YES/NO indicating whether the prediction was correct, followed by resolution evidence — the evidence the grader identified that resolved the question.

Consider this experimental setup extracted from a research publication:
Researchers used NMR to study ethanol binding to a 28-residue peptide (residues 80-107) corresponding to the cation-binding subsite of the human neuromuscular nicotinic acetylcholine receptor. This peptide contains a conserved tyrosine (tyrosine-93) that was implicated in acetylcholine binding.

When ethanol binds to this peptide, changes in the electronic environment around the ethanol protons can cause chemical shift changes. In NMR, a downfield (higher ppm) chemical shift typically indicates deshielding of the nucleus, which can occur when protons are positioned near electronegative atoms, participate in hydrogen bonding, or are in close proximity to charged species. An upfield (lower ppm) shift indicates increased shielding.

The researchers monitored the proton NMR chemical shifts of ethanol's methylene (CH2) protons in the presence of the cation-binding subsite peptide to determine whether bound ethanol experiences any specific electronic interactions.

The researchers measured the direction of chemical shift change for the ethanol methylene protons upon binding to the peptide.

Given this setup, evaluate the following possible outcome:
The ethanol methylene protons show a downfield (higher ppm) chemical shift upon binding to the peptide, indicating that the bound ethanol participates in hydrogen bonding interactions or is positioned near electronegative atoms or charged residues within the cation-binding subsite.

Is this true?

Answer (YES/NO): YES